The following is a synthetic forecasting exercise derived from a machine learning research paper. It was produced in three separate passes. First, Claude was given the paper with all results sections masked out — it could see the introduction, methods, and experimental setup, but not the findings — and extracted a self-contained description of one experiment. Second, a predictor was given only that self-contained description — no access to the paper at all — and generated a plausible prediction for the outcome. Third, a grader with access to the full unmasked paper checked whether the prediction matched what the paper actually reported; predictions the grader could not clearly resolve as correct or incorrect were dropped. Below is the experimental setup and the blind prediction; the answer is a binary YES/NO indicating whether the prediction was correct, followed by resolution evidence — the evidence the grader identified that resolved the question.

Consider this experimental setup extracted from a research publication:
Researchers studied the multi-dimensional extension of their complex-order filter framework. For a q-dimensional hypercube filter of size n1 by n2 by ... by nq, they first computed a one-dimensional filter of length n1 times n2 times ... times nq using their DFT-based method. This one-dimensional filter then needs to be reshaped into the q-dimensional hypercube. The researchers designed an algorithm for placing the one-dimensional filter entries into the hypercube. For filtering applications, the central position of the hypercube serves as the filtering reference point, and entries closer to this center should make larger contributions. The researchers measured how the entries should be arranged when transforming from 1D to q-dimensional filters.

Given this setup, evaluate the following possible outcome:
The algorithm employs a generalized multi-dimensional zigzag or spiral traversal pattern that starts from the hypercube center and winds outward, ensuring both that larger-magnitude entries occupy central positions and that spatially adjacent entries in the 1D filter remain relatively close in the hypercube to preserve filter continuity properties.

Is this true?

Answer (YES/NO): NO